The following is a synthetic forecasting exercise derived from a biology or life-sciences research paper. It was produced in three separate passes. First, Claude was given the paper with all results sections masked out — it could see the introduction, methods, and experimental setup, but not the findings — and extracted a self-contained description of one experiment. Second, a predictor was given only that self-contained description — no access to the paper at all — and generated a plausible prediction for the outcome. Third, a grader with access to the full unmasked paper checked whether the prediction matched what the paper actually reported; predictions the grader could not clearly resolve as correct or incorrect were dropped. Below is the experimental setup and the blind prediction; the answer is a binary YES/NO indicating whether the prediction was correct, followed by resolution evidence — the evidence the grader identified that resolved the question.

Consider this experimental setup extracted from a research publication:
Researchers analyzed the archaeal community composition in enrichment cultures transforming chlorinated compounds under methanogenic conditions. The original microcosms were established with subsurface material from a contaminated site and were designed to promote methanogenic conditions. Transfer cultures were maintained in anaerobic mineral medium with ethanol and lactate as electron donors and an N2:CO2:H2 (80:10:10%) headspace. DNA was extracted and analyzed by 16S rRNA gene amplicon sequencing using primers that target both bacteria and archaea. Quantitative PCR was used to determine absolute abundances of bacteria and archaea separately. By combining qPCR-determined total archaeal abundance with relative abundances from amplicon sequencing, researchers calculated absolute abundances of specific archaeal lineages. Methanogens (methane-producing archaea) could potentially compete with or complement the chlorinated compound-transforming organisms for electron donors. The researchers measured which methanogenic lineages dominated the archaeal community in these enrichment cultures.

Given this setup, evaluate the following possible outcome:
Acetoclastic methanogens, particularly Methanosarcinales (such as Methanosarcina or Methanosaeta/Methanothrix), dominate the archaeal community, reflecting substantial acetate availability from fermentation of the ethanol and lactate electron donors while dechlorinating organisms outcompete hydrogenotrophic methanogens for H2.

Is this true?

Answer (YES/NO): NO